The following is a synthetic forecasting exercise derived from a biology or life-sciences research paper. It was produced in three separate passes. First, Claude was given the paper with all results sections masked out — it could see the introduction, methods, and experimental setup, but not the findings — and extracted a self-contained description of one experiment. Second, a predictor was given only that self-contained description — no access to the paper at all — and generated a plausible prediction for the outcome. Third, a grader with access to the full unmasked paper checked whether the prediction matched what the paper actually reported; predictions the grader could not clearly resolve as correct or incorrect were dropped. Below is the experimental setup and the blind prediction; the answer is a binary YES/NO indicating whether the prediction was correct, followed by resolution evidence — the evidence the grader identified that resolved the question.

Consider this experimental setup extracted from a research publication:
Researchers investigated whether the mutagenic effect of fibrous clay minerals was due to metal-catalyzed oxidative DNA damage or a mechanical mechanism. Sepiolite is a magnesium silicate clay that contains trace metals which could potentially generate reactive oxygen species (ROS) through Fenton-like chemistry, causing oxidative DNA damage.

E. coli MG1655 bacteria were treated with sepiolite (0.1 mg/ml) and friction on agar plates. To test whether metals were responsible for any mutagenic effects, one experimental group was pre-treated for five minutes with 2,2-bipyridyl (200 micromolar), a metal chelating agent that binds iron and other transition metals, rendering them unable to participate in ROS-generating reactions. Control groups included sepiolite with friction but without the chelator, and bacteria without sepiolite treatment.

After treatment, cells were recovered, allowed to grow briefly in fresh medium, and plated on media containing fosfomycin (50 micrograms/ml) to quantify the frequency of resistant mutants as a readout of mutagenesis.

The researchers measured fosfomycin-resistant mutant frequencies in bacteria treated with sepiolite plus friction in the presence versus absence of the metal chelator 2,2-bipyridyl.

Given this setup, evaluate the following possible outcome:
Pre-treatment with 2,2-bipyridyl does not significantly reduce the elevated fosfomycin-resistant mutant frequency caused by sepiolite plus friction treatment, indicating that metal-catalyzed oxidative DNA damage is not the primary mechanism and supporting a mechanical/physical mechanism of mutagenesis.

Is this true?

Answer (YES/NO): YES